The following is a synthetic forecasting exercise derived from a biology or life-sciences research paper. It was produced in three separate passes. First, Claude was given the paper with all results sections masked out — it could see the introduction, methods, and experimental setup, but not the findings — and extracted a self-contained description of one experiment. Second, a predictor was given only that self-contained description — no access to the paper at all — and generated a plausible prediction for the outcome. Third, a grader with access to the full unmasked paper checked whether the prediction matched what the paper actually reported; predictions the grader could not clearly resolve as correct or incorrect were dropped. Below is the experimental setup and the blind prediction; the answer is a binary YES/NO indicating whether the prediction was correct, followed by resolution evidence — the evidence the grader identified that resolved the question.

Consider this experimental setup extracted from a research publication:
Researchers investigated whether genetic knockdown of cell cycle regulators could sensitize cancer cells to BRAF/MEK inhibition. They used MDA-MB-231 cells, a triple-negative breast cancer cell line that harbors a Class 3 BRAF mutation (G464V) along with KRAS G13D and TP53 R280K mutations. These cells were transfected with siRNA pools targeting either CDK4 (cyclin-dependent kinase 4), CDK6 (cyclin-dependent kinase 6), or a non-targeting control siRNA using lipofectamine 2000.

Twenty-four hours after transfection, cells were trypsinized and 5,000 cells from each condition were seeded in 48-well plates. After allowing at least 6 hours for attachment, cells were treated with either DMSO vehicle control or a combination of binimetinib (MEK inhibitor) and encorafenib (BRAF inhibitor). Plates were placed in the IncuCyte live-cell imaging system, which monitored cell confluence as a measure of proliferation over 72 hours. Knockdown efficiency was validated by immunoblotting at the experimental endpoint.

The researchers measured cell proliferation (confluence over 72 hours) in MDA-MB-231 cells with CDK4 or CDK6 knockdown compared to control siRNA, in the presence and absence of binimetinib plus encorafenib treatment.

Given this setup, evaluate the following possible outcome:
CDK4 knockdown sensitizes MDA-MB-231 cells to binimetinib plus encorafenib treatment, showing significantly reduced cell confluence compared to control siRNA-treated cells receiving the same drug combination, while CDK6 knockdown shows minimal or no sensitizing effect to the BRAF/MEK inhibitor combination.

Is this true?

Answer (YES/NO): NO